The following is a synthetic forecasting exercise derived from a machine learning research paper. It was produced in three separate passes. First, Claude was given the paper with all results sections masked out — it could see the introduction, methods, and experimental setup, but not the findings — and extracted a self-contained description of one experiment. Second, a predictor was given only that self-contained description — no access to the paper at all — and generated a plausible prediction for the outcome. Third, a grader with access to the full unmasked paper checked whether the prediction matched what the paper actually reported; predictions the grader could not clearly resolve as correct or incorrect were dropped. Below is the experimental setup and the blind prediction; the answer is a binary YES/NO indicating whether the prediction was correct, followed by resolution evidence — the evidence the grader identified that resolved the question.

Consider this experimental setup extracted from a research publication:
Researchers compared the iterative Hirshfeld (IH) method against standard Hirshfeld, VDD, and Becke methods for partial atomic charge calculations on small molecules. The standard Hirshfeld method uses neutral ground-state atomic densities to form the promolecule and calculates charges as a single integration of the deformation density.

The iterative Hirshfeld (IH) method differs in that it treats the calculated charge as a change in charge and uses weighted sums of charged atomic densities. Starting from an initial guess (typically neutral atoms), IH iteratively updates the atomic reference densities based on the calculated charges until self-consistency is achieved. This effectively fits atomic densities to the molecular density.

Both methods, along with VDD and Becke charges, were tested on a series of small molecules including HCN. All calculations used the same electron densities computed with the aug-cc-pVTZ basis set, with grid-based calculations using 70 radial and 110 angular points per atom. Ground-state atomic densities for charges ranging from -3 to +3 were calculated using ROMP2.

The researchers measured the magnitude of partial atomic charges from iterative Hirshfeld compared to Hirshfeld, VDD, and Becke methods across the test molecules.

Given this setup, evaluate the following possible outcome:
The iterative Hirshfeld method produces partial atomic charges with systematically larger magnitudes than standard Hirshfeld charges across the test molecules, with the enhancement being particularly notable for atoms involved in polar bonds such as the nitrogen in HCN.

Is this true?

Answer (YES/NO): NO